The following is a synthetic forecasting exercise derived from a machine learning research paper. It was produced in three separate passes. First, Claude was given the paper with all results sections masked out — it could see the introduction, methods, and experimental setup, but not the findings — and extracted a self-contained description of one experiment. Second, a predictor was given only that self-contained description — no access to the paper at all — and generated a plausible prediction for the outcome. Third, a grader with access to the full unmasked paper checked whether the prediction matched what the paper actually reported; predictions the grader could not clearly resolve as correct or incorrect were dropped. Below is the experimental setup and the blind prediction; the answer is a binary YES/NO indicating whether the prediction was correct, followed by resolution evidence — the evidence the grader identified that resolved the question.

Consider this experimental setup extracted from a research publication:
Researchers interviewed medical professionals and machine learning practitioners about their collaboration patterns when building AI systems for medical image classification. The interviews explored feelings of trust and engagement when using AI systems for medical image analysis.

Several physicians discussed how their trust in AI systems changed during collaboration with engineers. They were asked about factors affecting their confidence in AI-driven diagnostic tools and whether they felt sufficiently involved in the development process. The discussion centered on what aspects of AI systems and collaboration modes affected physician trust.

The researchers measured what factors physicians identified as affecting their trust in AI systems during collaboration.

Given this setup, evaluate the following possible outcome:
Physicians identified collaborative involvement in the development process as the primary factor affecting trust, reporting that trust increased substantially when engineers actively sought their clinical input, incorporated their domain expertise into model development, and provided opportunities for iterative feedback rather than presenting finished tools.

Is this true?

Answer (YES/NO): NO